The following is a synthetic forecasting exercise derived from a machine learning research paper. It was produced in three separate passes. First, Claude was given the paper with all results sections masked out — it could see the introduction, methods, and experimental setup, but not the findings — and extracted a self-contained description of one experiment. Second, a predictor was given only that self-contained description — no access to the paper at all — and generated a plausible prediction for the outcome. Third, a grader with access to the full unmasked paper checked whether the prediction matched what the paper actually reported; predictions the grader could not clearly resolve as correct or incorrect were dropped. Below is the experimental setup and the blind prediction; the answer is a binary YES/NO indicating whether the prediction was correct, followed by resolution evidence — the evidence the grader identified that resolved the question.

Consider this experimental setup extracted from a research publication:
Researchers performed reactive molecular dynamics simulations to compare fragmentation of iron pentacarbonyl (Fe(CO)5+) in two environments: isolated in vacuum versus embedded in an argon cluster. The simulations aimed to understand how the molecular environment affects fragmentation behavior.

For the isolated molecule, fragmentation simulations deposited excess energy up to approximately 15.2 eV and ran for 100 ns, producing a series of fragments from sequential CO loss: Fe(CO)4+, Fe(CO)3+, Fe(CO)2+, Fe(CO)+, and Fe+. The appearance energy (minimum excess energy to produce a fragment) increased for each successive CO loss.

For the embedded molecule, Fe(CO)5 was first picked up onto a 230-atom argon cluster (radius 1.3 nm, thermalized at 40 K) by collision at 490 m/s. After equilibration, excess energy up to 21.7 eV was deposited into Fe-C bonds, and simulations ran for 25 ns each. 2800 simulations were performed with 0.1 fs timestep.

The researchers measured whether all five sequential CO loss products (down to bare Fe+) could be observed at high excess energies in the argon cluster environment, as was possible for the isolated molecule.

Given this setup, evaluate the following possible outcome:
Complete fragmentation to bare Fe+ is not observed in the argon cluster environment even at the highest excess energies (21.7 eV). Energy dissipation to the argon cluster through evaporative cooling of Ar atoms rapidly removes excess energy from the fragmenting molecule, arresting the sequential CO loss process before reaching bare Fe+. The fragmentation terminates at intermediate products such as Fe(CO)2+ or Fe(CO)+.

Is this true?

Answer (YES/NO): NO